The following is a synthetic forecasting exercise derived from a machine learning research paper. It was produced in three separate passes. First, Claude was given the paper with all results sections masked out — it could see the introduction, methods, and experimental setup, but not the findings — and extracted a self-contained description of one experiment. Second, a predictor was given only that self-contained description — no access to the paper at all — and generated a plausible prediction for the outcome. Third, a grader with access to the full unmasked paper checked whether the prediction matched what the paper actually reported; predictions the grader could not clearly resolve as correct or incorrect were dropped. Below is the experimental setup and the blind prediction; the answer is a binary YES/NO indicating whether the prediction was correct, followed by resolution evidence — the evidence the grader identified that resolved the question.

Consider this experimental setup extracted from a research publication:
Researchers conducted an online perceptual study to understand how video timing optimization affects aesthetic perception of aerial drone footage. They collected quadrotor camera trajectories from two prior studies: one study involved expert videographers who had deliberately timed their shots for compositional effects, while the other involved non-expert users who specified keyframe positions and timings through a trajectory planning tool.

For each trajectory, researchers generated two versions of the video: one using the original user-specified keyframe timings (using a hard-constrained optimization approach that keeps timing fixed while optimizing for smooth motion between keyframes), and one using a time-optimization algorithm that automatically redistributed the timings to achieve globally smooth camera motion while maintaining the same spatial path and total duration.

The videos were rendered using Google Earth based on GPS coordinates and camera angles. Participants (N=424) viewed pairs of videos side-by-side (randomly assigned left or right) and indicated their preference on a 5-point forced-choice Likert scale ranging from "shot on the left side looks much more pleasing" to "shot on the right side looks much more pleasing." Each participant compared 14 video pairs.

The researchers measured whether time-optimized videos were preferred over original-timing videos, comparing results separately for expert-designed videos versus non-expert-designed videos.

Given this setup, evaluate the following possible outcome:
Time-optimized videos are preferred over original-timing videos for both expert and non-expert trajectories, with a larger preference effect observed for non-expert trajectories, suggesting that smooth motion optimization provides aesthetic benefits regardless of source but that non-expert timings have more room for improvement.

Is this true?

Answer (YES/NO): NO